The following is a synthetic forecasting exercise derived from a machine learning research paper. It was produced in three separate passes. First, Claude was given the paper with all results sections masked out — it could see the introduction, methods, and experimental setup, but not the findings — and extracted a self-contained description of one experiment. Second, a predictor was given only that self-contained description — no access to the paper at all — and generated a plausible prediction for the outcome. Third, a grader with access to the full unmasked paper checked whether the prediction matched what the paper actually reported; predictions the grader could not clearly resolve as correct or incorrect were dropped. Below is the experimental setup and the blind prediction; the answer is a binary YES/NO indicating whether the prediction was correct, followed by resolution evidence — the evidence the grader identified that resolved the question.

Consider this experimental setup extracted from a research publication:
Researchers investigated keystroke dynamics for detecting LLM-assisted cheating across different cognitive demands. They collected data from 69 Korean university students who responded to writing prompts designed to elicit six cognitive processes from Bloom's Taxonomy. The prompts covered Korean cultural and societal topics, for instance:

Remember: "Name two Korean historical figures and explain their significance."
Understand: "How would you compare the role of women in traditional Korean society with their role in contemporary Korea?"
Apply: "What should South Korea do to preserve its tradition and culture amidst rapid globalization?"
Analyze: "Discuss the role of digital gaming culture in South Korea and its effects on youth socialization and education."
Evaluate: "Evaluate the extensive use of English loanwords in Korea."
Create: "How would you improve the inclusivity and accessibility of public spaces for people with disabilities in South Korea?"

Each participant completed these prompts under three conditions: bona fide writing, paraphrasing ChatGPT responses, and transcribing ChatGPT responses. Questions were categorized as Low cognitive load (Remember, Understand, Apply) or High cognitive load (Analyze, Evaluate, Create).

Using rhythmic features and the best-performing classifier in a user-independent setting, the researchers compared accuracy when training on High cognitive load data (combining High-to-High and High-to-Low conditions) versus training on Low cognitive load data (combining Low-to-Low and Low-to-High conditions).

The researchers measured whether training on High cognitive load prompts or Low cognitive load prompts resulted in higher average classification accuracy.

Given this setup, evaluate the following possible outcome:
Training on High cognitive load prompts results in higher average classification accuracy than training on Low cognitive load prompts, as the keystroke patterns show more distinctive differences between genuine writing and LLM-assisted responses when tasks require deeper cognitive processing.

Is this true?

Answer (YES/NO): NO